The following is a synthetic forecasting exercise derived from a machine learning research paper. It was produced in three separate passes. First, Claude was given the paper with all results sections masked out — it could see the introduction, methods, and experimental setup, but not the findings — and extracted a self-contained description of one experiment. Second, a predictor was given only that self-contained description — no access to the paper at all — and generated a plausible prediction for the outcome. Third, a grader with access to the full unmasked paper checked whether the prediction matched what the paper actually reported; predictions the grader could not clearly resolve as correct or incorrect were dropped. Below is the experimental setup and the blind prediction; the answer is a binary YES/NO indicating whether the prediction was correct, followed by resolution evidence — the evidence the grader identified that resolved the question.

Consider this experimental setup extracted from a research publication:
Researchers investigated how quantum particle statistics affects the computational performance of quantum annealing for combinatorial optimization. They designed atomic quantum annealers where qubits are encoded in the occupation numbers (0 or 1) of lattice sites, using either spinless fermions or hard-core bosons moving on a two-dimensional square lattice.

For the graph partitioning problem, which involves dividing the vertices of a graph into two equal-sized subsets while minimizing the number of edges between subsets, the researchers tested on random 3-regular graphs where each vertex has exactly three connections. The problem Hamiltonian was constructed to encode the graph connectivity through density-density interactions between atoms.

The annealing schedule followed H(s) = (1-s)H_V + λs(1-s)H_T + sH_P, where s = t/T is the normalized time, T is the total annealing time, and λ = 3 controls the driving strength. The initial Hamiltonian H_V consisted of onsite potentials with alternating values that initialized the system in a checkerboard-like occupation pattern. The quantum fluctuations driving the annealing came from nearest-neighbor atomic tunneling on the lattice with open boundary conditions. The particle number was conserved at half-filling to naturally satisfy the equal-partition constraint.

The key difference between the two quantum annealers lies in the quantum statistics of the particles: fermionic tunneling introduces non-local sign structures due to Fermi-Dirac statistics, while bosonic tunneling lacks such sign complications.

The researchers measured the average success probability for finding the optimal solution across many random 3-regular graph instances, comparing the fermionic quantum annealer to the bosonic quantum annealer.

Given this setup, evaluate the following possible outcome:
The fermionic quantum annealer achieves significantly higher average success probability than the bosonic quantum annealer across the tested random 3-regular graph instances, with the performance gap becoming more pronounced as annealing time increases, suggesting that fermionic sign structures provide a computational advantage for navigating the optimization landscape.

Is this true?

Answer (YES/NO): NO